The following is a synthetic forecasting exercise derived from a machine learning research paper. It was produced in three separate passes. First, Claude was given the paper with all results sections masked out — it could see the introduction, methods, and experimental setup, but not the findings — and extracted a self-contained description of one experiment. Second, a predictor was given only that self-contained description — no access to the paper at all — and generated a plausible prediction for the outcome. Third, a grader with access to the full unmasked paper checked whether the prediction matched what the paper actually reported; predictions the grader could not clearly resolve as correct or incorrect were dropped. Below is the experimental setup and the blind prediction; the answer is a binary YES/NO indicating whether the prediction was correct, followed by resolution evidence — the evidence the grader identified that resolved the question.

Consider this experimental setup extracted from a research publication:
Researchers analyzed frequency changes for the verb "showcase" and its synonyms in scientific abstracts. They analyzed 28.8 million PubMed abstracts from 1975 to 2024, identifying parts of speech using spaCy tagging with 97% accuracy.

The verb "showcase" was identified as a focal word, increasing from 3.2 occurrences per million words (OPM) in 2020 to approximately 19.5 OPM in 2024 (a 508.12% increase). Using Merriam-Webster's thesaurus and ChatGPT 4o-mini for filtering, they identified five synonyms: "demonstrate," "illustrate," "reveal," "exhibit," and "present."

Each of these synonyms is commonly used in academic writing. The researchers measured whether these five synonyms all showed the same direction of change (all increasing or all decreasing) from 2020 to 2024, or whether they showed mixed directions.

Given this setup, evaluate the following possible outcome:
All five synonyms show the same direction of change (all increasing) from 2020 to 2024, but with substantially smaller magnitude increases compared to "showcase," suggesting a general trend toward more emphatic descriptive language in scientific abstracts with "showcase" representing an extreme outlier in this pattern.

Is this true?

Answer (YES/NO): NO